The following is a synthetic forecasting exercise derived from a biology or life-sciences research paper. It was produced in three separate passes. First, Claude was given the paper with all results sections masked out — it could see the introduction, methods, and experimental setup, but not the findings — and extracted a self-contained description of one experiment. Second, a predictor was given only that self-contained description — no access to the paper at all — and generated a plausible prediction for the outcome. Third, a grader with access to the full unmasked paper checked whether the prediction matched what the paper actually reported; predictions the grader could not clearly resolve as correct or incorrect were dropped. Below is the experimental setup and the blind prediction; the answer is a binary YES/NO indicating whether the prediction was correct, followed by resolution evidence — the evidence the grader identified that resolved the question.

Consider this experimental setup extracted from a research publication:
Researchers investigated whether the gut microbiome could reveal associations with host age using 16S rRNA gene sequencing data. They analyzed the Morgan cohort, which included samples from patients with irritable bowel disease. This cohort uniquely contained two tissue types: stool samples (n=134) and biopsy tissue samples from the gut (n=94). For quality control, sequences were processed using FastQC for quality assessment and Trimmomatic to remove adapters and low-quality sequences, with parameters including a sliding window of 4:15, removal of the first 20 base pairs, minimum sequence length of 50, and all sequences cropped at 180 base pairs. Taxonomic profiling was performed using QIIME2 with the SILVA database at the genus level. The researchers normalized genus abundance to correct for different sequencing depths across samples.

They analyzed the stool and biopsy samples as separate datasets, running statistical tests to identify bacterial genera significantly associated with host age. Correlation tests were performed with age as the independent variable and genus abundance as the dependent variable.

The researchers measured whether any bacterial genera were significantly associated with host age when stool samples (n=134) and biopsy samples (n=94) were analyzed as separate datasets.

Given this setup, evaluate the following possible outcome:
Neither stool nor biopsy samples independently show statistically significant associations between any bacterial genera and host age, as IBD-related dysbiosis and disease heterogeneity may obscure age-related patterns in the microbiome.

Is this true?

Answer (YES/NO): YES